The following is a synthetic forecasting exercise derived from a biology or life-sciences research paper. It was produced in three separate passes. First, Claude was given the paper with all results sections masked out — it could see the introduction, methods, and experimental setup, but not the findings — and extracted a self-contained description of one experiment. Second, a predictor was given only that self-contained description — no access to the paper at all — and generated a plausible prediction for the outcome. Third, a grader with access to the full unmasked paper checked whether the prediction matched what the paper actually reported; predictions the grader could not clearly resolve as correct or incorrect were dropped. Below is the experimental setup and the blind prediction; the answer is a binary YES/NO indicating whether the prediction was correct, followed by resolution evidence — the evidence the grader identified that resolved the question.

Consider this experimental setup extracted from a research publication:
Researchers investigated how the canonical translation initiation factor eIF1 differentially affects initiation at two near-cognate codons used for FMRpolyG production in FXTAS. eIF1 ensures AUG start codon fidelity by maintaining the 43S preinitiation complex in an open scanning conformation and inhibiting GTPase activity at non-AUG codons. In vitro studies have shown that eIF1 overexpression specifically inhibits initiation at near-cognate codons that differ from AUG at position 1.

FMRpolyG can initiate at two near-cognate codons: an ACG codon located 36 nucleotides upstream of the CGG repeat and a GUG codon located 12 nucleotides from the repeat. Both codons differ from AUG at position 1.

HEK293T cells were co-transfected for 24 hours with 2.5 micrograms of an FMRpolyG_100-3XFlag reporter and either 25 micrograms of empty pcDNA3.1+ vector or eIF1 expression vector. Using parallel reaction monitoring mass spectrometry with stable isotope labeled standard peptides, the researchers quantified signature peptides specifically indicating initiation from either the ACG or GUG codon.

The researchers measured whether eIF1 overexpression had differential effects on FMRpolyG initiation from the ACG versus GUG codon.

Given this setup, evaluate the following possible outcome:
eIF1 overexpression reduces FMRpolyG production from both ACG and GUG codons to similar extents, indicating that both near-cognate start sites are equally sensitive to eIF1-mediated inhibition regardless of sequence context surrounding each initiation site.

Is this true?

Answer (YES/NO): NO